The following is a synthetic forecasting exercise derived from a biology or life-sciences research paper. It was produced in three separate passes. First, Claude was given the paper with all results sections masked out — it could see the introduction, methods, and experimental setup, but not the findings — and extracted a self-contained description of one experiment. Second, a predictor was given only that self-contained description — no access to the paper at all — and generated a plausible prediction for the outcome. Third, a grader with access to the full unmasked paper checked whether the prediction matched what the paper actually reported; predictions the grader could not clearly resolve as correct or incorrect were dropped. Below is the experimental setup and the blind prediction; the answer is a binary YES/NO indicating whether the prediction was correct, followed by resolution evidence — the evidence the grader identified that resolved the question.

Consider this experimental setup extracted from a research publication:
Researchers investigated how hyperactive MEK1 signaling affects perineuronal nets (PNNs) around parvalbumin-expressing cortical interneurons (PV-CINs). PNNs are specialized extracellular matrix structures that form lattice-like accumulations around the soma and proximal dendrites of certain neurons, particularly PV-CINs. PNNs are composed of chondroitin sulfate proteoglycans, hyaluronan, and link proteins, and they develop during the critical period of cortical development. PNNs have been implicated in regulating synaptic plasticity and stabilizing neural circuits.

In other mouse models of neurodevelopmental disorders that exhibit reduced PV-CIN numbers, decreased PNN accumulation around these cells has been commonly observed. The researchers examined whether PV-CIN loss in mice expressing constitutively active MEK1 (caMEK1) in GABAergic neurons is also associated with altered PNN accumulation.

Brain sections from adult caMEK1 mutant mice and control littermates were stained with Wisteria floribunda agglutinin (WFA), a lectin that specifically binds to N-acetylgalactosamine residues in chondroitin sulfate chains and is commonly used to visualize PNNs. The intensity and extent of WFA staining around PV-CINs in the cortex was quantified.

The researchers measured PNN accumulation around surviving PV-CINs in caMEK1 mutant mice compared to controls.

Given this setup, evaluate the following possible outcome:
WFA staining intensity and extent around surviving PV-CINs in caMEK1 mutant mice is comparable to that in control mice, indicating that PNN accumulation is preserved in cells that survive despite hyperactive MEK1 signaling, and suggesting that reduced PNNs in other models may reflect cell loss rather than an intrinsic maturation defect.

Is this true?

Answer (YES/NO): NO